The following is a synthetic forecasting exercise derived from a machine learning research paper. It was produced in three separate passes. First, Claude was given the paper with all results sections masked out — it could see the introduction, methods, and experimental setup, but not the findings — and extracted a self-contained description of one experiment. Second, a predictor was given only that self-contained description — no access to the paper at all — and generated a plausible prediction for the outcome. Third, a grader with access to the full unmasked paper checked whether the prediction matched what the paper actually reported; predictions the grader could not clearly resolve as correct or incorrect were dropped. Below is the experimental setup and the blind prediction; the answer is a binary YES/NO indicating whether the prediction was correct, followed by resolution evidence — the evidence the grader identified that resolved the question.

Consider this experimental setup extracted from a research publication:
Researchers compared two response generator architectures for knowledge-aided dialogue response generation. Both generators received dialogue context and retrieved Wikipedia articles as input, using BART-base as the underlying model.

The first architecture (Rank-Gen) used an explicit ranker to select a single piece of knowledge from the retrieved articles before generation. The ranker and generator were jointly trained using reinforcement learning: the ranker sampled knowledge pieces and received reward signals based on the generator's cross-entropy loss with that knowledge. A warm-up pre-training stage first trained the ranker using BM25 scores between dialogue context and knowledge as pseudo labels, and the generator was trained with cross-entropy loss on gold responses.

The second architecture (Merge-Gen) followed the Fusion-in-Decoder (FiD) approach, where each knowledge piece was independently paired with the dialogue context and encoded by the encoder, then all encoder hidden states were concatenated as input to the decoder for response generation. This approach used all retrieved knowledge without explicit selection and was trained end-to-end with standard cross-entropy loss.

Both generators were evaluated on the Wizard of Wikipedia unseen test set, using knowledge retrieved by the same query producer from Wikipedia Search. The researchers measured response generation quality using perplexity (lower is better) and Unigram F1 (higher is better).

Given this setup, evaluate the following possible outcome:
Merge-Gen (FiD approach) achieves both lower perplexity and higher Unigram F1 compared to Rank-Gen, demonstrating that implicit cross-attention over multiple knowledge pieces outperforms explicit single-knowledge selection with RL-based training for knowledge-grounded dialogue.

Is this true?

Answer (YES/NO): YES